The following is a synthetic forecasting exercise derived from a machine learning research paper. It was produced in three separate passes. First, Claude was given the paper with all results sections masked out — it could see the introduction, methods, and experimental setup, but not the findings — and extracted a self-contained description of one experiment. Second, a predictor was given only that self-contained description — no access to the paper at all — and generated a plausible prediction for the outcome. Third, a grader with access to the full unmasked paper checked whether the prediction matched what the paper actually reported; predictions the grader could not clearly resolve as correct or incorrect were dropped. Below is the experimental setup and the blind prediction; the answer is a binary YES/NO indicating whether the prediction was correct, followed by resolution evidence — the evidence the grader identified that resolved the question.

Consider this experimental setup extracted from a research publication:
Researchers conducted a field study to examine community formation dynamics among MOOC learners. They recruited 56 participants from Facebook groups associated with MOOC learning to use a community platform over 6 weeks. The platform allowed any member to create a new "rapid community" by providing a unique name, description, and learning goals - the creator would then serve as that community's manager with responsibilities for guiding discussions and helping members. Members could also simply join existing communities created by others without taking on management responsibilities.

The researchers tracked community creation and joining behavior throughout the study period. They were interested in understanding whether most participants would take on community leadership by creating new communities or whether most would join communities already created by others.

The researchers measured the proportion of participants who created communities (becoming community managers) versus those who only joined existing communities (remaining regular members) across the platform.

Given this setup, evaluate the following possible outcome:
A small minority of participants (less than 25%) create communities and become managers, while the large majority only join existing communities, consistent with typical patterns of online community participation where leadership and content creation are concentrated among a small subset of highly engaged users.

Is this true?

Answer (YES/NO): YES